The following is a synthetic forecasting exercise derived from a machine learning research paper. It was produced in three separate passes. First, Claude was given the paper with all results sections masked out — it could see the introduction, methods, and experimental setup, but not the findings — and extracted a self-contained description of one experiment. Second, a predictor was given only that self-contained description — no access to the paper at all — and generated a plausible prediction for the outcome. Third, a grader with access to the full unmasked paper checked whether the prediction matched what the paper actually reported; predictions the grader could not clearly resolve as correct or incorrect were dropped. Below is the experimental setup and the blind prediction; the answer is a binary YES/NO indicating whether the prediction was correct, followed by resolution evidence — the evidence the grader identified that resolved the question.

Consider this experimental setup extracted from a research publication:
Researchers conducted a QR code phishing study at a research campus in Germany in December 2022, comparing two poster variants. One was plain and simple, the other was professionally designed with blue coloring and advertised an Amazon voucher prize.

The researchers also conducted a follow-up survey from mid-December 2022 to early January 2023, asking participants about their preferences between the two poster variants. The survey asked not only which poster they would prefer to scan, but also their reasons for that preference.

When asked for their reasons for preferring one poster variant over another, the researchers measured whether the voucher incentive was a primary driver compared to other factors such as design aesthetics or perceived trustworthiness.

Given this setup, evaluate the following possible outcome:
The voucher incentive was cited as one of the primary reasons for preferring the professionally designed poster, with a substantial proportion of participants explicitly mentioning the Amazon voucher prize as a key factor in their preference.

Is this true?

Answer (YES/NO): YES